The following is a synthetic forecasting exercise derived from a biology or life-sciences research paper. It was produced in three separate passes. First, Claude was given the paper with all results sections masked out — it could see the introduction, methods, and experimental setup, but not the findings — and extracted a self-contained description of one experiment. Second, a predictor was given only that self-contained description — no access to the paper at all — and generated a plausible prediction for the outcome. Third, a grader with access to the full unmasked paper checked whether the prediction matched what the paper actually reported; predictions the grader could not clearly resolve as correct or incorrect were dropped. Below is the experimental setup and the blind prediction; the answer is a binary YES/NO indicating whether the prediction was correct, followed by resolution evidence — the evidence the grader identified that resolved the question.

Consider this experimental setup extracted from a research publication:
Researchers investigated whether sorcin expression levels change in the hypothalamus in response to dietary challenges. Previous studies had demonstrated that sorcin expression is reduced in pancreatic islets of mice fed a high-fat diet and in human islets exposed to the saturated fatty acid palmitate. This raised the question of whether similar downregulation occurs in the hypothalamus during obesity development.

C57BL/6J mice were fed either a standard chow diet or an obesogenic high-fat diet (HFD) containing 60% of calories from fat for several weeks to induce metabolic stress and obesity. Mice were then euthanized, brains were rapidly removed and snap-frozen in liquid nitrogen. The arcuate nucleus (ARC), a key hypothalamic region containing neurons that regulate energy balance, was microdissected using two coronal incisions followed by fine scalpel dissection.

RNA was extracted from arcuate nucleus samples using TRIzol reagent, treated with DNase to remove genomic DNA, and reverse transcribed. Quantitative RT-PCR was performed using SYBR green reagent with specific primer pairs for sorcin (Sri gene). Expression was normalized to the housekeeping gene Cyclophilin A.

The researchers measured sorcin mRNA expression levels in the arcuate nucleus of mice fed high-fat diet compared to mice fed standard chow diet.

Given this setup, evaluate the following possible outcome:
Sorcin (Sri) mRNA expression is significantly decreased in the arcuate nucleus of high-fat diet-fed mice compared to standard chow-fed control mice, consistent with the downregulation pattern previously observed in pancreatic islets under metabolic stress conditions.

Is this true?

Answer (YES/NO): NO